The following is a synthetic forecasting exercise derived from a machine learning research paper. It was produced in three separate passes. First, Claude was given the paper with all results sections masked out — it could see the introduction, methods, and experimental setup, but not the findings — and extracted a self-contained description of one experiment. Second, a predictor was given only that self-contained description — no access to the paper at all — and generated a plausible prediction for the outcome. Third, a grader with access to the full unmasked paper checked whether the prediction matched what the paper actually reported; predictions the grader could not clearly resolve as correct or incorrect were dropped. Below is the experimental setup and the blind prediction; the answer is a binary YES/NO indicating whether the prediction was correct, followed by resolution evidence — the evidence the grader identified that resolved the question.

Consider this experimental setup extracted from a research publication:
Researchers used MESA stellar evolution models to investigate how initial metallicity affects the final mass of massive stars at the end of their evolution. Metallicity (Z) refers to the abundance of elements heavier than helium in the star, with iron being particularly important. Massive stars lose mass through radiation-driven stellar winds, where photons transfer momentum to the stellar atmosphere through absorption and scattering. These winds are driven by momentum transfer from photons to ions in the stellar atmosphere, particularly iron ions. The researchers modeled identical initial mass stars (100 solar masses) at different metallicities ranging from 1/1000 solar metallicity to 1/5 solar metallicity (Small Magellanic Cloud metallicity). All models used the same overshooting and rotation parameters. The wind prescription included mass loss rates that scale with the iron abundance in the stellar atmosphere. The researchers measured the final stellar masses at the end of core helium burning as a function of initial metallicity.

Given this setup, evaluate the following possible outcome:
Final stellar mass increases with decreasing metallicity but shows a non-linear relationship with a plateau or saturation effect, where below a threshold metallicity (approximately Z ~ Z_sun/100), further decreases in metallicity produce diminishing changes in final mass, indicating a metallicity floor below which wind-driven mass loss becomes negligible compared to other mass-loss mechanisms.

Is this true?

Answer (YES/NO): NO